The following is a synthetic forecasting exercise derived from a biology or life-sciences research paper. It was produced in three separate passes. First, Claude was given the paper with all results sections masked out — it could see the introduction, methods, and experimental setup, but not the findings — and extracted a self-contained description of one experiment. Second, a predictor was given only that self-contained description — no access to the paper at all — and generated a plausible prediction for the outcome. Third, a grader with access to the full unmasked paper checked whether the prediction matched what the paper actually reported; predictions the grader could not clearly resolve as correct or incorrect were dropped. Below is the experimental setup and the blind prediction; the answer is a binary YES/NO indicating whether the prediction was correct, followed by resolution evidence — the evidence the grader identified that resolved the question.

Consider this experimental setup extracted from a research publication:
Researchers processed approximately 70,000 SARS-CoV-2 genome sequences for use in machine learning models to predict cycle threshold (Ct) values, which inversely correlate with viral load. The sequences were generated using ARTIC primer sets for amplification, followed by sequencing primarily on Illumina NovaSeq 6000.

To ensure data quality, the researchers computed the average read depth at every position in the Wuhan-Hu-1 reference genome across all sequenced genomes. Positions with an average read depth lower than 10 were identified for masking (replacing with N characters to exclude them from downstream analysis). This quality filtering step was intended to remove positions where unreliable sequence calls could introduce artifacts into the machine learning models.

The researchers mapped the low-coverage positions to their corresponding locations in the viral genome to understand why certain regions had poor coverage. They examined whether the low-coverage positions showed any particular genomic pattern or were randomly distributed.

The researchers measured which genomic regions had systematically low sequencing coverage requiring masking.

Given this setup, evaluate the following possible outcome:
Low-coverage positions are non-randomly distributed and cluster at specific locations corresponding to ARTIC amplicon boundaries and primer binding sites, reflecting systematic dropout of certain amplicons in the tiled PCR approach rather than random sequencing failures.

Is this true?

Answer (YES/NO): NO